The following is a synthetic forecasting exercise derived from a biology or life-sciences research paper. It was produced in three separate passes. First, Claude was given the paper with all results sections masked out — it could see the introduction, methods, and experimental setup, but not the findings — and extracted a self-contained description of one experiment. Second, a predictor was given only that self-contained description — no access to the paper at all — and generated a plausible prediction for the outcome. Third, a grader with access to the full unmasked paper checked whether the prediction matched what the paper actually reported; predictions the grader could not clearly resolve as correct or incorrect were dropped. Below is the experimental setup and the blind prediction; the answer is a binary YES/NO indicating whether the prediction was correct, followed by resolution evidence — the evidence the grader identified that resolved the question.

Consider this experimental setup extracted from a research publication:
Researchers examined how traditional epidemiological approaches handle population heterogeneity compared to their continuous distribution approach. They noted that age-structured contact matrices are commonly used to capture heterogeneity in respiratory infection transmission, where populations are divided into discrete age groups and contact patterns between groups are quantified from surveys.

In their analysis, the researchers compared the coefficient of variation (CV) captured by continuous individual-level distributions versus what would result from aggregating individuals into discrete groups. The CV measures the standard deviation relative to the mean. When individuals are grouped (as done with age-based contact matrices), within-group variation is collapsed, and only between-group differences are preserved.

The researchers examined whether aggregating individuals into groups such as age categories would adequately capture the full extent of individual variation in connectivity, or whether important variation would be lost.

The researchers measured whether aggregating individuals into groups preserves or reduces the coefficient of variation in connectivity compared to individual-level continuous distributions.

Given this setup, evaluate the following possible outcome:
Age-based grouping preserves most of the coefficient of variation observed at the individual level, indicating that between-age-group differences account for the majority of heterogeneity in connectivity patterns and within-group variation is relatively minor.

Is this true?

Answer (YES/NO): NO